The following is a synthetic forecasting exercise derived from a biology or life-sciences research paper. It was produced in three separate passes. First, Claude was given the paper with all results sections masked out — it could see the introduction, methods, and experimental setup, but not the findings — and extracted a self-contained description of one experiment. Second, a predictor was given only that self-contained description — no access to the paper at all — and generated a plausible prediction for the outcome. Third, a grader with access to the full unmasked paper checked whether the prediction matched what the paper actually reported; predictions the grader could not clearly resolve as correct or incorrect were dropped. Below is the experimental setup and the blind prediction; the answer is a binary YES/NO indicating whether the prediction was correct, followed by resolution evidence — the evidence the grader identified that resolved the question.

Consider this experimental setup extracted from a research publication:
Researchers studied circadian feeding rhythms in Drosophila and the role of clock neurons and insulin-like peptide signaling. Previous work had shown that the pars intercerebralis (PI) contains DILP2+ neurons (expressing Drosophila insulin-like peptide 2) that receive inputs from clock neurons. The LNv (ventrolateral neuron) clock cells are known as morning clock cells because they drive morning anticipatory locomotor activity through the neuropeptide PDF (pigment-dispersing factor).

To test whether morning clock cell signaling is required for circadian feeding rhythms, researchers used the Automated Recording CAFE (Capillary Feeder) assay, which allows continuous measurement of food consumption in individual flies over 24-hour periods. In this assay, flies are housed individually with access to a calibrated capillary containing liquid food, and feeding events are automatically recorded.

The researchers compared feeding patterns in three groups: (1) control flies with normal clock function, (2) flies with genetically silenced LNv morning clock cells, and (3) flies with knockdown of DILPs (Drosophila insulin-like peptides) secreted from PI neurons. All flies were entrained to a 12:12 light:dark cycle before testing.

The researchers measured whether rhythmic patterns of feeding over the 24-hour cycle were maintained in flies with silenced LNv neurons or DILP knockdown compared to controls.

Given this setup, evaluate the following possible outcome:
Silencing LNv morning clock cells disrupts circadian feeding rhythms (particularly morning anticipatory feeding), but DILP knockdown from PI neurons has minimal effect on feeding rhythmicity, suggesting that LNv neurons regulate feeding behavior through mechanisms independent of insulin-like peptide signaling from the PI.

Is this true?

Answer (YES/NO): NO